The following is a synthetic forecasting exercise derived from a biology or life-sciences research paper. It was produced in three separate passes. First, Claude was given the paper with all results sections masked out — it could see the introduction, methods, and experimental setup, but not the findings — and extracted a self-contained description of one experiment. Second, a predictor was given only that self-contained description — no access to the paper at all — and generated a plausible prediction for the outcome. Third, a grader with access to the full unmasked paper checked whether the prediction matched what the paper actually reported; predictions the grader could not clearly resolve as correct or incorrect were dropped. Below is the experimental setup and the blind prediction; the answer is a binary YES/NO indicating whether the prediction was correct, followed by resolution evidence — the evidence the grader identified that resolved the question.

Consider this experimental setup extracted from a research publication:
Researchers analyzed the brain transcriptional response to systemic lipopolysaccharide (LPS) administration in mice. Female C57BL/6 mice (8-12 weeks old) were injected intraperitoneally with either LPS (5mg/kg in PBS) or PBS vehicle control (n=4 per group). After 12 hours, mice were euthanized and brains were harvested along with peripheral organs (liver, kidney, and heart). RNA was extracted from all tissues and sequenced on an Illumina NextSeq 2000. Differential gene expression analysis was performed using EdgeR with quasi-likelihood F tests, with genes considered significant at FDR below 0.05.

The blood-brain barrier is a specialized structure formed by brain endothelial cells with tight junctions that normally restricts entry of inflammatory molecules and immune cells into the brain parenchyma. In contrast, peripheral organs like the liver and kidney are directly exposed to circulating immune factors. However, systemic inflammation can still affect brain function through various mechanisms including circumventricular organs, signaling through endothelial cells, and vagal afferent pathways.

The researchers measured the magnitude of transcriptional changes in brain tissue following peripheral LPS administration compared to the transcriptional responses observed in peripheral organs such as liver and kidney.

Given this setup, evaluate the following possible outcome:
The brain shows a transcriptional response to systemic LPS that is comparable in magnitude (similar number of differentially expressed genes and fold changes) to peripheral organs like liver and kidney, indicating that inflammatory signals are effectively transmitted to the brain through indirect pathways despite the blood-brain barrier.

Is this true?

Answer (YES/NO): NO